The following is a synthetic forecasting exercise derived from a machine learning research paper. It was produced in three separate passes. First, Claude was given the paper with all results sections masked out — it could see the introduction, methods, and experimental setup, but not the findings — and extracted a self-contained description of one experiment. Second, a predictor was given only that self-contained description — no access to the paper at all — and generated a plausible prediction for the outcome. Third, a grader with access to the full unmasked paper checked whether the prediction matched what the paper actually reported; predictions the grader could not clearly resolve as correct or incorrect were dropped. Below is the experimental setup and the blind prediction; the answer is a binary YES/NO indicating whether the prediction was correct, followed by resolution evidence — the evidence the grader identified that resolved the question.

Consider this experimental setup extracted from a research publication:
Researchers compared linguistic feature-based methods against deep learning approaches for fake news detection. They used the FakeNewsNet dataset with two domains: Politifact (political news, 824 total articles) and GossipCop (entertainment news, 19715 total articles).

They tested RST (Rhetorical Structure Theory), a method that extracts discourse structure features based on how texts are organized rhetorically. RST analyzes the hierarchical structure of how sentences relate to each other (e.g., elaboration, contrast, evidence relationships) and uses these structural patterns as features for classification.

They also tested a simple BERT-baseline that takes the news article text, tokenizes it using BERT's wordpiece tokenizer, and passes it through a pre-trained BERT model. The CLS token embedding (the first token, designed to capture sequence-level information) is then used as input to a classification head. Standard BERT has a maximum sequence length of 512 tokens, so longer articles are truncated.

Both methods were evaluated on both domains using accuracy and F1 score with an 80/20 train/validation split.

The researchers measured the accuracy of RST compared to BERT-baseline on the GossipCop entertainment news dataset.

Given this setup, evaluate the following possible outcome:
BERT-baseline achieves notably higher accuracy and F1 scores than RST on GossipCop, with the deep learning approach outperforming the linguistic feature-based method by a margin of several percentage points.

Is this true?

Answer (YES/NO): NO